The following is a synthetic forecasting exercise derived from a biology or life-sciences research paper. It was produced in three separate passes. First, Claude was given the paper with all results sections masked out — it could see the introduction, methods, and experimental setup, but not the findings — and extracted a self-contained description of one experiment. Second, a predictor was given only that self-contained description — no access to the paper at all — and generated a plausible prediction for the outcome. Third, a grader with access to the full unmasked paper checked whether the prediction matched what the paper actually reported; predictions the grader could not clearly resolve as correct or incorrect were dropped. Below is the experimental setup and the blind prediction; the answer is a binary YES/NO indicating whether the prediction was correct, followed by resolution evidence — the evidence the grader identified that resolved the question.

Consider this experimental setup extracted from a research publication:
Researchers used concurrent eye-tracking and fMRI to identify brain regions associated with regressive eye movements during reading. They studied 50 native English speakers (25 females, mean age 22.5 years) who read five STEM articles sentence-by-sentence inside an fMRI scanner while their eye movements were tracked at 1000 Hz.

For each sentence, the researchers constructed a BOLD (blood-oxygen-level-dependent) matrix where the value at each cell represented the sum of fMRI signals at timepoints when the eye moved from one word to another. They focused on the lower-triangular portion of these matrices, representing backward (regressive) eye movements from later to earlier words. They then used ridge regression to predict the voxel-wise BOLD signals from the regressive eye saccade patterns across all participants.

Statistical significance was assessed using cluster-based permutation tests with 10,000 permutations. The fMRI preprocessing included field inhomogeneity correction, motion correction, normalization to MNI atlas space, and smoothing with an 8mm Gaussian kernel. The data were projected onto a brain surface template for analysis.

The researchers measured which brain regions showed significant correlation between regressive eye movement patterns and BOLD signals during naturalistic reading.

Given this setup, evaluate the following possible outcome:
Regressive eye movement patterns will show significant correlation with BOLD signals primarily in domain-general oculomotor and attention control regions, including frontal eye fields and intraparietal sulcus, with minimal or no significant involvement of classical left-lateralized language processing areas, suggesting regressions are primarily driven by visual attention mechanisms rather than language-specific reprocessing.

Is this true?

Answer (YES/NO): NO